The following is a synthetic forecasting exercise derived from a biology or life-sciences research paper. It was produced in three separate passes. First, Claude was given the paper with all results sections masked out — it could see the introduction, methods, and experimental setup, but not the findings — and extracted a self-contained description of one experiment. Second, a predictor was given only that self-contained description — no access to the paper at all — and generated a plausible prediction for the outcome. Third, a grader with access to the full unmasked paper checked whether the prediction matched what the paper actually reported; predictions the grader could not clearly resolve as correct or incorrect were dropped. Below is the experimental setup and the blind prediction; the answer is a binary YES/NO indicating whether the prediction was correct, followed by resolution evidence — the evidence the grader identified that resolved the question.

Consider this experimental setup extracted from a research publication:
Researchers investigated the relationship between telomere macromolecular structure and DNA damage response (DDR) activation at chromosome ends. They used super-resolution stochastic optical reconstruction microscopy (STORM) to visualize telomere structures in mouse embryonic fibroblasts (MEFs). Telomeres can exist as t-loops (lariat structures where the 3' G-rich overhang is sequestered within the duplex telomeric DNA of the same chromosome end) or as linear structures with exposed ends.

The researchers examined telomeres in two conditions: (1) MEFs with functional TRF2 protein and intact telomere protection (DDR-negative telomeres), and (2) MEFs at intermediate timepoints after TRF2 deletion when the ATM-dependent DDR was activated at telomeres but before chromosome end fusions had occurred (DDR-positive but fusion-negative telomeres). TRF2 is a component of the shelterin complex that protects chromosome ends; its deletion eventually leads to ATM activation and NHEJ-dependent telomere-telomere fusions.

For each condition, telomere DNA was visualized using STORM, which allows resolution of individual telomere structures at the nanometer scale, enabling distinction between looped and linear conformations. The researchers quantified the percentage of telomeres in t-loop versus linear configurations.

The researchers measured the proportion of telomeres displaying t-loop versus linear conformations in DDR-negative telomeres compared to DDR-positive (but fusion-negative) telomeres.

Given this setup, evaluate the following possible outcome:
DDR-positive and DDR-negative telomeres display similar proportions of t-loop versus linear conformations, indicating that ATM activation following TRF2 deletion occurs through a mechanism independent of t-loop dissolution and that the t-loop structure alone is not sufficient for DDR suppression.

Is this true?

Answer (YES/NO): NO